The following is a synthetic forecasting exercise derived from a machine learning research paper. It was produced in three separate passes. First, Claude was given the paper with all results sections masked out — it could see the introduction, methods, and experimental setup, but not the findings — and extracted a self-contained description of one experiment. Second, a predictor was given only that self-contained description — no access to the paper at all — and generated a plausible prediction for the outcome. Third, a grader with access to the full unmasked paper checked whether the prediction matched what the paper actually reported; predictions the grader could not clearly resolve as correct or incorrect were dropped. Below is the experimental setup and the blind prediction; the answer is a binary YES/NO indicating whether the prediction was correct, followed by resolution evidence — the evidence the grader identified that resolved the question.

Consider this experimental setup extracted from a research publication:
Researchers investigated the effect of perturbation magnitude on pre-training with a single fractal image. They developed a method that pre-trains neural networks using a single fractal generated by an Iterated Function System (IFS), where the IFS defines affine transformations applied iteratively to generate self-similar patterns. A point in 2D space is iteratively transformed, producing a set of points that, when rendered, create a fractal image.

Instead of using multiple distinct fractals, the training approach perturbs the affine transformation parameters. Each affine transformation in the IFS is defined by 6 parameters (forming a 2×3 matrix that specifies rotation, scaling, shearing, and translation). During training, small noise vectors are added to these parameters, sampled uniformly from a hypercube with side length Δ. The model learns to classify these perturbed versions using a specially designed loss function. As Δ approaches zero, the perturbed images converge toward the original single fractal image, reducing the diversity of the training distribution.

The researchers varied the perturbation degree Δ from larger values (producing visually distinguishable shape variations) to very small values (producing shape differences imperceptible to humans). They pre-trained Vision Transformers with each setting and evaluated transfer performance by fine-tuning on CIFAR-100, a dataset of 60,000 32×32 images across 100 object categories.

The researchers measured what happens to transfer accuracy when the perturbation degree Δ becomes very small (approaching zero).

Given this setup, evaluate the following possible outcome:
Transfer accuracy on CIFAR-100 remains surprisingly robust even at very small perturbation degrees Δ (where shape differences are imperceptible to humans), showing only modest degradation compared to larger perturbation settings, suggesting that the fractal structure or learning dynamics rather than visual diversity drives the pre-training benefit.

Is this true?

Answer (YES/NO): NO